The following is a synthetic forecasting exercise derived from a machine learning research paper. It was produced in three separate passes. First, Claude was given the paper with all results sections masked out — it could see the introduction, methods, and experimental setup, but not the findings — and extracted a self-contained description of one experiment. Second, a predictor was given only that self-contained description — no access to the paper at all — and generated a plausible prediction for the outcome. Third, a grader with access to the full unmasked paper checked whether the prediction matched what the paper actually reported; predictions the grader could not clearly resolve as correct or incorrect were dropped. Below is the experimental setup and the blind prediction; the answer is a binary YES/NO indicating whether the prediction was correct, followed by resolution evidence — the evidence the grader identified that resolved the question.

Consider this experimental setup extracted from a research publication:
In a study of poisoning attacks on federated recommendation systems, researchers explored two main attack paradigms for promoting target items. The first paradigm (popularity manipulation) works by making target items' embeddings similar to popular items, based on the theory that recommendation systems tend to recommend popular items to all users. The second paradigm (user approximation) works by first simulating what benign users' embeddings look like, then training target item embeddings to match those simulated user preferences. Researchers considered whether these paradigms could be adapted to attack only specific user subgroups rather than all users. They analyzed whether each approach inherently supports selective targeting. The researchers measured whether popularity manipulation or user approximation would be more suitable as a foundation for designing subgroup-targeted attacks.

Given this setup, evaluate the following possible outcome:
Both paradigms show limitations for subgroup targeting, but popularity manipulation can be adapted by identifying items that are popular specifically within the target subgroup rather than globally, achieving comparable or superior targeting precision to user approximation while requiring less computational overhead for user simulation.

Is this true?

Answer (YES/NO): NO